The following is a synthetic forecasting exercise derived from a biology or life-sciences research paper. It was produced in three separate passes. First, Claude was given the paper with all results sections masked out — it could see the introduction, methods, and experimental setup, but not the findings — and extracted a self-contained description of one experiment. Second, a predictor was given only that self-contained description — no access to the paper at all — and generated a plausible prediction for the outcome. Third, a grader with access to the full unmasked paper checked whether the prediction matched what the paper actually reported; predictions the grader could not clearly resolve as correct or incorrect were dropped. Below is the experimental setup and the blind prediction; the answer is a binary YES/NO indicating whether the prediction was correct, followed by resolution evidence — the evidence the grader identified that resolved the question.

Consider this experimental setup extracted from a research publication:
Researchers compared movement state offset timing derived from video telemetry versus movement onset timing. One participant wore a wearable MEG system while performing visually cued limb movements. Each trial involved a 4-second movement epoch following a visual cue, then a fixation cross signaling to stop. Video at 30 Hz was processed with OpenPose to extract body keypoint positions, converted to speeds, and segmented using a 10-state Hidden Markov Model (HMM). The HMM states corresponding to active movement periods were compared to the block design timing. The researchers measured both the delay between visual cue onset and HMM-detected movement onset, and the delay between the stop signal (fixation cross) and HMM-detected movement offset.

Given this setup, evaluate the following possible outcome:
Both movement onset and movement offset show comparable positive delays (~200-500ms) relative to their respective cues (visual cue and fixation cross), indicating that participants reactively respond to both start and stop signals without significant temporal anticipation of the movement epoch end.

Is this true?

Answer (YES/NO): NO